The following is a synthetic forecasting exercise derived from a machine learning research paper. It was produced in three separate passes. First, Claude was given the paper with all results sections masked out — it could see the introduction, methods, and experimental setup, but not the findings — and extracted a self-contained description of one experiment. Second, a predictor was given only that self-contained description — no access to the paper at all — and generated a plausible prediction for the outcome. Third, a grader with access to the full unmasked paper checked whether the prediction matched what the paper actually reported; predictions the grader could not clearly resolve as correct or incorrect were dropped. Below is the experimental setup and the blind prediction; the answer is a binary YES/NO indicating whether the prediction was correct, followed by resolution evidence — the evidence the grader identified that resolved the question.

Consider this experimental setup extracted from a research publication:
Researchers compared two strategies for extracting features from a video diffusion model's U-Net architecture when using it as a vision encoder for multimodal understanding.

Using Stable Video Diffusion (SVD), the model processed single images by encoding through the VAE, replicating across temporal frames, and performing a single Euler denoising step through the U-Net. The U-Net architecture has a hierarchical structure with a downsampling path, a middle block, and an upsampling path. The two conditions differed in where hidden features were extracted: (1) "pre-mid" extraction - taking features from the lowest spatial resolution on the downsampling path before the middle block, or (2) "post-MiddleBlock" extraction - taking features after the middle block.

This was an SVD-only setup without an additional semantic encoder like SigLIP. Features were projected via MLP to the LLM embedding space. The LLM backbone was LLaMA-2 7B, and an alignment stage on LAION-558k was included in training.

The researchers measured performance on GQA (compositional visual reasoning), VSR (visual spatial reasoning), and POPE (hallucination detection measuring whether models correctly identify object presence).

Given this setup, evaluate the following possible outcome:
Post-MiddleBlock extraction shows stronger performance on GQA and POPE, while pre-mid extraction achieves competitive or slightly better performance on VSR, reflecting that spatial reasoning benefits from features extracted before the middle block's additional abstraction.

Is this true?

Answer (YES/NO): NO